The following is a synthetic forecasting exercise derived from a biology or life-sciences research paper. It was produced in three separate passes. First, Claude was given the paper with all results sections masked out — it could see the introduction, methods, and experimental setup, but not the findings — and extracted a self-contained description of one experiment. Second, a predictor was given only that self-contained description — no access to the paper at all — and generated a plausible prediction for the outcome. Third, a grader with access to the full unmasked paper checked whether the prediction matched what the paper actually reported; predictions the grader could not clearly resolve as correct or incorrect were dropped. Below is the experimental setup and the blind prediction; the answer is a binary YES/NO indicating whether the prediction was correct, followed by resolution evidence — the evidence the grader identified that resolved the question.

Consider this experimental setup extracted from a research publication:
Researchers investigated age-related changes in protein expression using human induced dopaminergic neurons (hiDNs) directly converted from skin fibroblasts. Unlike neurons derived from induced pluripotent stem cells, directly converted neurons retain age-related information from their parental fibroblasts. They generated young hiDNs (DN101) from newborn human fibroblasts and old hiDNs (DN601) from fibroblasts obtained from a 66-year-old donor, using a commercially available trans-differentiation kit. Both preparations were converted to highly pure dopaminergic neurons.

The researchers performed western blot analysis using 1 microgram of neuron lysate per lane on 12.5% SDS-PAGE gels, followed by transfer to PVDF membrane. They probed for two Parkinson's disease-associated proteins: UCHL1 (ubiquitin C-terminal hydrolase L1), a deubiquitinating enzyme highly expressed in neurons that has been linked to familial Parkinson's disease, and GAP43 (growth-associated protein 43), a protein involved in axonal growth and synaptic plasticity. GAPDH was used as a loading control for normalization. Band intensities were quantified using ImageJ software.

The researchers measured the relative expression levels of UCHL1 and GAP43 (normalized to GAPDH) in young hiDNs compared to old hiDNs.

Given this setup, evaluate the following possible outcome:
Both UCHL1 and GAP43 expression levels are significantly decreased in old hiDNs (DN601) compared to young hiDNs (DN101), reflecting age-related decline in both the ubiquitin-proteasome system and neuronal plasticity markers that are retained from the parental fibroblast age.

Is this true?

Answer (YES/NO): YES